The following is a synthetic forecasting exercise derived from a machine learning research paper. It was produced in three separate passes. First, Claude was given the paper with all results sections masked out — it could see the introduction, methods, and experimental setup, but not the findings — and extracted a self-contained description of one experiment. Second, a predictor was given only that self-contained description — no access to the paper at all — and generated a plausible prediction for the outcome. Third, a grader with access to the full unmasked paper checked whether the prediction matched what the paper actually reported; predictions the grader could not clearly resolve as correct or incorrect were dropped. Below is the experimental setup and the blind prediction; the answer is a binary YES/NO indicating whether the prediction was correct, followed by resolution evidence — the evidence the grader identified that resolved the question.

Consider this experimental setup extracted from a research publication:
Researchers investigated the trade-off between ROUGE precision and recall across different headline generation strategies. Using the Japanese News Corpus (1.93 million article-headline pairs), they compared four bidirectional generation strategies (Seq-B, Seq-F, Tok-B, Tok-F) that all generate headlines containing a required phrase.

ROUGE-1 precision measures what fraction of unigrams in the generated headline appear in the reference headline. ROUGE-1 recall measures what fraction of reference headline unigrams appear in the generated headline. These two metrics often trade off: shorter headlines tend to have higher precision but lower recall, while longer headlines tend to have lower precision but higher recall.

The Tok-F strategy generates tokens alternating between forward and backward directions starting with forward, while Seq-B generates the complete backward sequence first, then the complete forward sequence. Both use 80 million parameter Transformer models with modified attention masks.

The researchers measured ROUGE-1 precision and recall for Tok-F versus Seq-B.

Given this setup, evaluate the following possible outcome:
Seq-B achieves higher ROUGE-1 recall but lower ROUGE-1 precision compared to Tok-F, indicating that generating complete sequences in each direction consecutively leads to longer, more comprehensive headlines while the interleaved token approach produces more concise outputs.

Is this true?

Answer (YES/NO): YES